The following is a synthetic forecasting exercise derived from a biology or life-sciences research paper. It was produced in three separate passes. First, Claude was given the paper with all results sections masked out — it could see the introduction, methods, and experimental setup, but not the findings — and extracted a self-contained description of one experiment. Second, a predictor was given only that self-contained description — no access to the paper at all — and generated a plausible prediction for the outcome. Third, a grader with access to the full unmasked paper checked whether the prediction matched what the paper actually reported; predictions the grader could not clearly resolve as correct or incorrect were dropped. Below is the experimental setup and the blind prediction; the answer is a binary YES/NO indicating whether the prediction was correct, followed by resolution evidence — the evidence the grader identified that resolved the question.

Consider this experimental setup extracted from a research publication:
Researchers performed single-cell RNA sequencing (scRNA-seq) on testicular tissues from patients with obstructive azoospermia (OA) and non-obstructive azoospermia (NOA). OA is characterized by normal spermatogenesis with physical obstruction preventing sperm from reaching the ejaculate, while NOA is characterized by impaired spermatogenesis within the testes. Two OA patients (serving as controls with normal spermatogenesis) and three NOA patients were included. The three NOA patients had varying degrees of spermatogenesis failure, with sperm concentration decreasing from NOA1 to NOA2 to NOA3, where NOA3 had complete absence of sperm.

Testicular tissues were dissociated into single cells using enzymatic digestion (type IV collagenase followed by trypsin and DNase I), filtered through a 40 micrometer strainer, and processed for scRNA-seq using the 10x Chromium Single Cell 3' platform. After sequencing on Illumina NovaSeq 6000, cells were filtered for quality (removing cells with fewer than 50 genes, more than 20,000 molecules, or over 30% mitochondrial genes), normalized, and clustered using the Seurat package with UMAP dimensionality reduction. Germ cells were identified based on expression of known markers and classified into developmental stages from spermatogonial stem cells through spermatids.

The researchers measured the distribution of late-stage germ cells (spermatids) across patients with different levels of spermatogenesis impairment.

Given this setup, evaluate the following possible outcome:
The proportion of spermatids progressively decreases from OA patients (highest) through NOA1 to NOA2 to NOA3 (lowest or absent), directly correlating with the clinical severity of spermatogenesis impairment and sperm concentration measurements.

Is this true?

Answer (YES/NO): YES